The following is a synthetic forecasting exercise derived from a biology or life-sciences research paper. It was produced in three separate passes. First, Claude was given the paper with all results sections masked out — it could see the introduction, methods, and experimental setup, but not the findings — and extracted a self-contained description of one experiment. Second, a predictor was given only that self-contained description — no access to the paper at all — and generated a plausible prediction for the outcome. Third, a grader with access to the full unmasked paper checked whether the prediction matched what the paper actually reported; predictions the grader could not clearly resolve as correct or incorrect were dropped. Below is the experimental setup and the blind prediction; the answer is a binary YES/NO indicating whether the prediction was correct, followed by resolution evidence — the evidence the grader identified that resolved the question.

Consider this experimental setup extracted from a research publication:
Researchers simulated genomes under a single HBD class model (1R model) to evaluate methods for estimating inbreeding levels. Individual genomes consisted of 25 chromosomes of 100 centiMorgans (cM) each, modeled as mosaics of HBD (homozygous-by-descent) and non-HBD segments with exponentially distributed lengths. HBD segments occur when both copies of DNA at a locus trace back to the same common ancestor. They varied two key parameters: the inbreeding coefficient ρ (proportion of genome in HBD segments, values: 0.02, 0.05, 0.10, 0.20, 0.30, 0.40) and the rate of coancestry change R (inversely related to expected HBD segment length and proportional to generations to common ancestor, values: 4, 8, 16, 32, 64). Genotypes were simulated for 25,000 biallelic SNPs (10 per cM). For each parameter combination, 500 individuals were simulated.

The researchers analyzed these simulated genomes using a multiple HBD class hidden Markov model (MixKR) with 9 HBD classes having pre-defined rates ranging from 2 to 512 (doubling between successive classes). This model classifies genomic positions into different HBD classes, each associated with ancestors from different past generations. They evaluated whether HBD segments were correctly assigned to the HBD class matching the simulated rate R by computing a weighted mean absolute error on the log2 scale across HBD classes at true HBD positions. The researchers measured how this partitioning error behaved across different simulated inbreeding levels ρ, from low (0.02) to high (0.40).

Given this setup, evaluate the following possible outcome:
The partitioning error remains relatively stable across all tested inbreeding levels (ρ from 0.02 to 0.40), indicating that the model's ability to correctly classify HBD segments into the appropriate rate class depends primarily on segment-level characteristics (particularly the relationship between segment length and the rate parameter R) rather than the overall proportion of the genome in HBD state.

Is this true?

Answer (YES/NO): NO